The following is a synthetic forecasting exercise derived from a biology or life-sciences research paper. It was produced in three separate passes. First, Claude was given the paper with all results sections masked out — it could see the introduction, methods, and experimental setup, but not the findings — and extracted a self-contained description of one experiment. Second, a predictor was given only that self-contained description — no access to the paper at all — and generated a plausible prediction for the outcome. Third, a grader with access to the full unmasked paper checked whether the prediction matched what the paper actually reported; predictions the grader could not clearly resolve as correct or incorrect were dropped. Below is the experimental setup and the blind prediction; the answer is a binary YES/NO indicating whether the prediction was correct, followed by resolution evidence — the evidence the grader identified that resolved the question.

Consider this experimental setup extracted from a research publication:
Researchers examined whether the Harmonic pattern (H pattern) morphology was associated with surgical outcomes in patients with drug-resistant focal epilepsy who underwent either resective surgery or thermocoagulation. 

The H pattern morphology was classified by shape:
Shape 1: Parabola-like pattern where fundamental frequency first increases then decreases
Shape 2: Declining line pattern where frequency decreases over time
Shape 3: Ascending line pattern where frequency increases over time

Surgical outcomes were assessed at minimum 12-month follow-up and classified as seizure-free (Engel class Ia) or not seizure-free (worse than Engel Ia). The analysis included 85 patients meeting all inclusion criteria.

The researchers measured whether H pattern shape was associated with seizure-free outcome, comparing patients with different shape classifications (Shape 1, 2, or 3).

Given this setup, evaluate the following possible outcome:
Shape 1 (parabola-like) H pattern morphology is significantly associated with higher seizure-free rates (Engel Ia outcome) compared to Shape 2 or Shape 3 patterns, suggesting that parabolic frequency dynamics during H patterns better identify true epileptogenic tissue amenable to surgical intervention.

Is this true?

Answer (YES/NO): NO